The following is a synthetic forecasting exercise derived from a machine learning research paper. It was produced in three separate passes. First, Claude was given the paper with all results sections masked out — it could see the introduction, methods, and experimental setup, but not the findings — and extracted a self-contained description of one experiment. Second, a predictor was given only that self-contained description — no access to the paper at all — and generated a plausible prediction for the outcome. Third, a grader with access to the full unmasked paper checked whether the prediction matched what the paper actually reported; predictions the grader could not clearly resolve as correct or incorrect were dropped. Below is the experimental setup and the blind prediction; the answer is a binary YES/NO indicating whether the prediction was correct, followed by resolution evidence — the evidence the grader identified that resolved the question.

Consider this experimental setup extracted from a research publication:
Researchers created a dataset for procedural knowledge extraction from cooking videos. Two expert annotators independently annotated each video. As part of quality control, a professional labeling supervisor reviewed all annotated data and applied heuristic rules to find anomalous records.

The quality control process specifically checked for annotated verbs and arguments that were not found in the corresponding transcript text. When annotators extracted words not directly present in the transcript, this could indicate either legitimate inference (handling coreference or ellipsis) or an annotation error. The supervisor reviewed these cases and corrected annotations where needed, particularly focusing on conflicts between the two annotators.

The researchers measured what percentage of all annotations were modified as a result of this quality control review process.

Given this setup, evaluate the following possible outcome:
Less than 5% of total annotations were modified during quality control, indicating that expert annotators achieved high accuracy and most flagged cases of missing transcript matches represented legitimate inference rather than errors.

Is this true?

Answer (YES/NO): NO